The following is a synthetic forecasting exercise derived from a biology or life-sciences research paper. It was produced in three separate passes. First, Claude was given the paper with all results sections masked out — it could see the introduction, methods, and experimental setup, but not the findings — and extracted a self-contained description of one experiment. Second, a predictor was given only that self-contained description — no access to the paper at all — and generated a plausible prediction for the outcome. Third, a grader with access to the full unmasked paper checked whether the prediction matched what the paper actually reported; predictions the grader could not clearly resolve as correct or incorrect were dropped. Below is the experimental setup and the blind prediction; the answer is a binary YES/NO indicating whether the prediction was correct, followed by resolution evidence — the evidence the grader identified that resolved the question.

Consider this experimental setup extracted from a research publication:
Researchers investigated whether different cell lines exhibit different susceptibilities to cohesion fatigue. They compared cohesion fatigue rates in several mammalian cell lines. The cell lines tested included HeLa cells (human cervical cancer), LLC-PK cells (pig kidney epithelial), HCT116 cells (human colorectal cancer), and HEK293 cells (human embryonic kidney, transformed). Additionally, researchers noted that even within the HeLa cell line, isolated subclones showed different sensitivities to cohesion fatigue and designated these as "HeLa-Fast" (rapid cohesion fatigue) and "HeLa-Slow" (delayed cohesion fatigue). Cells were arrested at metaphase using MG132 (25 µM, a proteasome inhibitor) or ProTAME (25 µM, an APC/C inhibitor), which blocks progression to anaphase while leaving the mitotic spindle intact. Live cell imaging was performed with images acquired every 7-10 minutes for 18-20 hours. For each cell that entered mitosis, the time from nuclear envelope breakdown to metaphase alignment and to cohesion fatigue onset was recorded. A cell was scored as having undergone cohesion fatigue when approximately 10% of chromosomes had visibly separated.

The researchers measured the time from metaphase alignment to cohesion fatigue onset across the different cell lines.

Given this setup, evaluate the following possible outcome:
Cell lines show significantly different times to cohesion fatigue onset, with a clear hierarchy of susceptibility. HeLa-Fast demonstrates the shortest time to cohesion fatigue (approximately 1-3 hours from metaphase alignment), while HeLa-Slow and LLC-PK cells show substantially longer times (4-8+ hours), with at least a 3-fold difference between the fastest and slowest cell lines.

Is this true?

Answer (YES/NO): NO